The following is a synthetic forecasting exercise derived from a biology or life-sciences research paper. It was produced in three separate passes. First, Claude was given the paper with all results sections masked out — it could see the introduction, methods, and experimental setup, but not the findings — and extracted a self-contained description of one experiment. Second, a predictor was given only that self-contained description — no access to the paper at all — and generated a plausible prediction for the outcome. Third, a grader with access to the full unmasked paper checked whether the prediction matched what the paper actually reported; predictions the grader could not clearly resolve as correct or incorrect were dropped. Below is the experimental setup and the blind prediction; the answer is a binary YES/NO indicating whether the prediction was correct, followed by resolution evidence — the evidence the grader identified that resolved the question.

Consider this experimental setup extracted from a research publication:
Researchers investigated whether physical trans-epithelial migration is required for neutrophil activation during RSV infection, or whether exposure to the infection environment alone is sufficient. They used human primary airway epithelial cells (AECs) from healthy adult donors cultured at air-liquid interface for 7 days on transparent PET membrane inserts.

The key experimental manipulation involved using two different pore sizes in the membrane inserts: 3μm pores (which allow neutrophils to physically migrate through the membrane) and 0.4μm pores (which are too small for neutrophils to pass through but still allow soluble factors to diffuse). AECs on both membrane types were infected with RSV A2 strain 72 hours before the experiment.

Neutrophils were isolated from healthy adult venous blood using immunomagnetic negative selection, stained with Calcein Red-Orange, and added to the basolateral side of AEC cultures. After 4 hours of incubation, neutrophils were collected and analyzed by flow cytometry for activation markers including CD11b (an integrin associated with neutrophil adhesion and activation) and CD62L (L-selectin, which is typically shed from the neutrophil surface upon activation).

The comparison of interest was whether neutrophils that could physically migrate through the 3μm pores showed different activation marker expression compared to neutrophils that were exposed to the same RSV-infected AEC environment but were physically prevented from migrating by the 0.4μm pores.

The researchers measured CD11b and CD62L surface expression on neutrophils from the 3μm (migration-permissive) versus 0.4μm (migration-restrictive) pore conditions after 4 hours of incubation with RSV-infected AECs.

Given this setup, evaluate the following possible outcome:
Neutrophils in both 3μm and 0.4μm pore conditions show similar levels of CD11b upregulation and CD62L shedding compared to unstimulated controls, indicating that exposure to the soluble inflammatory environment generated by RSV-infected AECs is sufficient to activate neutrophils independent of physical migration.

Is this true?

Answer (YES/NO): NO